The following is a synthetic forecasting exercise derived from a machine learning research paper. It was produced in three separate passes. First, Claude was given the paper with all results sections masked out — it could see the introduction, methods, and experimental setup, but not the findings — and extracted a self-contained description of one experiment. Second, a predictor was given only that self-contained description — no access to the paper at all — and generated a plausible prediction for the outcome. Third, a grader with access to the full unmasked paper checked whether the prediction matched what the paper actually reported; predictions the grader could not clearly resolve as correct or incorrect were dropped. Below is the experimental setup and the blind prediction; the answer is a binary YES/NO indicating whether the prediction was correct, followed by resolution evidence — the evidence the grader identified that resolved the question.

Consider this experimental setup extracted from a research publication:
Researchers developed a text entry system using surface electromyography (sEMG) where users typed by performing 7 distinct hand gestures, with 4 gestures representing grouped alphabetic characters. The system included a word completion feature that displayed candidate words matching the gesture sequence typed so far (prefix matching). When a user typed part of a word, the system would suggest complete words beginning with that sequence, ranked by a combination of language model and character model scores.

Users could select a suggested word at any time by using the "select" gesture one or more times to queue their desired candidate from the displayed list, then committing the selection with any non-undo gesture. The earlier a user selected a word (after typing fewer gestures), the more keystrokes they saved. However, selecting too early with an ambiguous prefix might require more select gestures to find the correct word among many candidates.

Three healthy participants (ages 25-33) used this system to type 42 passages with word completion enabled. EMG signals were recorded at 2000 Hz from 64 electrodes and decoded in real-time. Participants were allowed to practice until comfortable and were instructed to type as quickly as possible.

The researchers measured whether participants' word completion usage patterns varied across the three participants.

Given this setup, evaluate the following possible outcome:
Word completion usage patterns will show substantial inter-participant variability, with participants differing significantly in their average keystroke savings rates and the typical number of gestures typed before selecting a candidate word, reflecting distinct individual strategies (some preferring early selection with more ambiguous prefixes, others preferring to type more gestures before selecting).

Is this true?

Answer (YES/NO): YES